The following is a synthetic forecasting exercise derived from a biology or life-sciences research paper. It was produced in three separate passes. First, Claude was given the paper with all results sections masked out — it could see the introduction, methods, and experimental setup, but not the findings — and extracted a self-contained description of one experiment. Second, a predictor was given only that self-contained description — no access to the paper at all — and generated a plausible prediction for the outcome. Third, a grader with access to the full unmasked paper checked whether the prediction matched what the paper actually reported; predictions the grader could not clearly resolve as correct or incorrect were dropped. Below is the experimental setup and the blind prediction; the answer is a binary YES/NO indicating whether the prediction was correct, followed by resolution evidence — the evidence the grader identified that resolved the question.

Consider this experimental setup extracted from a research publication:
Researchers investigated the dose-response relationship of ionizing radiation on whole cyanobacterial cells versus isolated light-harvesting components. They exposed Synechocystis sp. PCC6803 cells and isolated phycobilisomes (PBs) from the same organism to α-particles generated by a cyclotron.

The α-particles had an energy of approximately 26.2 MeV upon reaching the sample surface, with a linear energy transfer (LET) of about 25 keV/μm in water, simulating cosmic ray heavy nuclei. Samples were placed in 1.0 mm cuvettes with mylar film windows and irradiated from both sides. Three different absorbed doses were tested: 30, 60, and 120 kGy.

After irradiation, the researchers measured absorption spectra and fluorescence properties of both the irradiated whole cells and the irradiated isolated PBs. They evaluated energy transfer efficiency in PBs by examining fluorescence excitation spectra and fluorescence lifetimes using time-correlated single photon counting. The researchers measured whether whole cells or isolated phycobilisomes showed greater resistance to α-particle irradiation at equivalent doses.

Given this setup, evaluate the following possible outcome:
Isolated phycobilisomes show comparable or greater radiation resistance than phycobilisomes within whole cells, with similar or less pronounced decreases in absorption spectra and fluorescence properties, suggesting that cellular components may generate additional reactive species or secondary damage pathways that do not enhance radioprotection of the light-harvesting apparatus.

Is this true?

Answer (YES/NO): NO